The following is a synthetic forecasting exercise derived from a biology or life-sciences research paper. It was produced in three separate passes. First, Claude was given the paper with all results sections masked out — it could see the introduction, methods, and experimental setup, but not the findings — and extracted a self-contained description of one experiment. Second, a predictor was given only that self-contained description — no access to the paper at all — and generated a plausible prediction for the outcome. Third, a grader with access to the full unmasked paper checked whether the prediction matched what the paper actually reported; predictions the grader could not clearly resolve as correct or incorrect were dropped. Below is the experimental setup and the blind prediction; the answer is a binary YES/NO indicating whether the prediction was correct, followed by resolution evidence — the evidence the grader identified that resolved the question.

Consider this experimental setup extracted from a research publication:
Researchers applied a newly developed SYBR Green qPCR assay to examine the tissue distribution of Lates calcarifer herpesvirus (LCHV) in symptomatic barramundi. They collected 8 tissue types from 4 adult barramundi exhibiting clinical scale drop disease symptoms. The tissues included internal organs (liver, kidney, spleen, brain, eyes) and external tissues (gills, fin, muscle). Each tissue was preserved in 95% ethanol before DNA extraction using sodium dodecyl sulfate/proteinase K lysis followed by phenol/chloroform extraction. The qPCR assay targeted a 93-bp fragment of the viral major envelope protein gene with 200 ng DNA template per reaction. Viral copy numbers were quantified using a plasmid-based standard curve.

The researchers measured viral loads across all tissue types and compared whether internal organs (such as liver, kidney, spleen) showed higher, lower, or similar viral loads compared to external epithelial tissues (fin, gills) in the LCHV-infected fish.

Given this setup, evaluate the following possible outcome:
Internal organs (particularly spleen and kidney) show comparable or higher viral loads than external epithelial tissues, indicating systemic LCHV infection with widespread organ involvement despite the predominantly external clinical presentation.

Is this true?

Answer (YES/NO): NO